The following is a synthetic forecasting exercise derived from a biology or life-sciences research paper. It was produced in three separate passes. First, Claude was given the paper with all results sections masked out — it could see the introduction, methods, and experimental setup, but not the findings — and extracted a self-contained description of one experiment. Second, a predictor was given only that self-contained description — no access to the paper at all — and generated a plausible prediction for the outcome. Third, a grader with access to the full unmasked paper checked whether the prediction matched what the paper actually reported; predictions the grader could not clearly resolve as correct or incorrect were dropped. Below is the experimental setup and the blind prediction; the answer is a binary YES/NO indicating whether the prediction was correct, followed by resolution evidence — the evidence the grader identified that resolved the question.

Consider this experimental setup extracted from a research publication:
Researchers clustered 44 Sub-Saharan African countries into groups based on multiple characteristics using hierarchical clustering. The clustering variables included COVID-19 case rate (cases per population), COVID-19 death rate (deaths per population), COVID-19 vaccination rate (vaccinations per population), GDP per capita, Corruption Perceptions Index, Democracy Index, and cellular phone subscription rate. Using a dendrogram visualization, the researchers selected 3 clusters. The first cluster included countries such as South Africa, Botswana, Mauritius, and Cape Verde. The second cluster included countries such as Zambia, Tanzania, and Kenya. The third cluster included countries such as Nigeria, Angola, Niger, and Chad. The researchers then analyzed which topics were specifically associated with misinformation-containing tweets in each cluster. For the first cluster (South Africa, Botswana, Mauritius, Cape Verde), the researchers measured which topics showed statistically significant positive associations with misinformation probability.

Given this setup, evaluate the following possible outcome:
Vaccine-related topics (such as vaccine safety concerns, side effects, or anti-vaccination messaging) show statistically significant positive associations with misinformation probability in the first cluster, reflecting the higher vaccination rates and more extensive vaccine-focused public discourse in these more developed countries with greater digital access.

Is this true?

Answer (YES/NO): NO